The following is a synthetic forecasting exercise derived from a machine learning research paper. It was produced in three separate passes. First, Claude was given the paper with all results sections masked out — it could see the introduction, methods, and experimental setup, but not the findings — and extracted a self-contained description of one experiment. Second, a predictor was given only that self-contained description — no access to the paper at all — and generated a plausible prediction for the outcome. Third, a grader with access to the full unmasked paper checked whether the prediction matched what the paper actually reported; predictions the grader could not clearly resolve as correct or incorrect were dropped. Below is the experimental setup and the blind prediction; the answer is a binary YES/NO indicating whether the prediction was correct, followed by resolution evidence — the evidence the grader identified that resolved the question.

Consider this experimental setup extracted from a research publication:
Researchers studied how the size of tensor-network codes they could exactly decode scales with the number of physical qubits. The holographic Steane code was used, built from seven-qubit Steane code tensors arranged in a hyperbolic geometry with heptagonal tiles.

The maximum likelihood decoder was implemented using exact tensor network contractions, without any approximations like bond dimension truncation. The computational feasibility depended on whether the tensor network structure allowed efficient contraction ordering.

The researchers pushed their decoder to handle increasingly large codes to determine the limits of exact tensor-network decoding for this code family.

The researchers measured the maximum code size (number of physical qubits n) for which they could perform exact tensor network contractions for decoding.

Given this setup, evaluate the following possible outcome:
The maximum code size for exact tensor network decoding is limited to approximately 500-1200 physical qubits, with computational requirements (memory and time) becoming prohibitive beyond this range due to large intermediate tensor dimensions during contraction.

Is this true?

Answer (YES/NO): NO